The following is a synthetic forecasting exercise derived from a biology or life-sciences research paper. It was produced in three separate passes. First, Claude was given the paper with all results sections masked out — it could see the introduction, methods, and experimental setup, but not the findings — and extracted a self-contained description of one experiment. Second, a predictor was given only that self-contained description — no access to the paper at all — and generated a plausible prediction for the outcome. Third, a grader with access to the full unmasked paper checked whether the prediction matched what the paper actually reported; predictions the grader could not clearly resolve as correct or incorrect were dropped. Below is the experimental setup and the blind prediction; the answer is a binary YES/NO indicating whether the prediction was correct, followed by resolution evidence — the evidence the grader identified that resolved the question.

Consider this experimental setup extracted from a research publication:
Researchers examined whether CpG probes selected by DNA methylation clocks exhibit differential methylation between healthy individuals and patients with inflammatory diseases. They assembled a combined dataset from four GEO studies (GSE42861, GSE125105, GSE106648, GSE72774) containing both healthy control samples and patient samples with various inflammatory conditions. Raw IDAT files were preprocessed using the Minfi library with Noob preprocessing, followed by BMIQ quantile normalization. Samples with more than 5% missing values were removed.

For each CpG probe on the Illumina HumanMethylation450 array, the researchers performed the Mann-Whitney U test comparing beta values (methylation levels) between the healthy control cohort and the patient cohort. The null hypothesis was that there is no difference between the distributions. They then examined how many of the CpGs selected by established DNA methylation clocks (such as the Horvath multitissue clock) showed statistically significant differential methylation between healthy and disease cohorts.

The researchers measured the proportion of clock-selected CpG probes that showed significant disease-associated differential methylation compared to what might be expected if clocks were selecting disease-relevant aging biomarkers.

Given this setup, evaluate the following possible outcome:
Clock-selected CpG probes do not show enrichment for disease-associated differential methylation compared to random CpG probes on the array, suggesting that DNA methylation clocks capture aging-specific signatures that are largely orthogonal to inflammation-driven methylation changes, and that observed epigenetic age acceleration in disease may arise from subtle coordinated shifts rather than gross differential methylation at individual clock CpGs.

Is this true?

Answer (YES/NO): NO